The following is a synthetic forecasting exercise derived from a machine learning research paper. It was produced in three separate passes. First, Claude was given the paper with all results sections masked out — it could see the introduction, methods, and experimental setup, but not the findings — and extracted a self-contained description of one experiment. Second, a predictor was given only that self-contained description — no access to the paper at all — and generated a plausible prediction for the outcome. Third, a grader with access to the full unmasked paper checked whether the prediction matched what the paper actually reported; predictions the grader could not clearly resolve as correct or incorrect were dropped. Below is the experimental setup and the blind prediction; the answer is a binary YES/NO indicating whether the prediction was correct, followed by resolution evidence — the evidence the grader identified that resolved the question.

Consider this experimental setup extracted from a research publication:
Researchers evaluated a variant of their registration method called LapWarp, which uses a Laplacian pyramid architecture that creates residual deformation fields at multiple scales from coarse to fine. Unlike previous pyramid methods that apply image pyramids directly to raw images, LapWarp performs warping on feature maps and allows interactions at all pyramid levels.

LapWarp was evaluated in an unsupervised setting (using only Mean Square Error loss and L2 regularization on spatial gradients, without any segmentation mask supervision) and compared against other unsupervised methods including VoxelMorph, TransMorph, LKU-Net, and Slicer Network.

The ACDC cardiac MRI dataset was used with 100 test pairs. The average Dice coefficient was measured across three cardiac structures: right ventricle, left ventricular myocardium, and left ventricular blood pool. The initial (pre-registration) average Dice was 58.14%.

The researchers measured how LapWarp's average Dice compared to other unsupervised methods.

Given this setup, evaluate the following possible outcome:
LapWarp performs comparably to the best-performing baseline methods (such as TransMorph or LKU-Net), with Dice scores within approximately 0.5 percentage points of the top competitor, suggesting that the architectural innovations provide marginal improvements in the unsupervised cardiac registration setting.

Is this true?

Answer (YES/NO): NO